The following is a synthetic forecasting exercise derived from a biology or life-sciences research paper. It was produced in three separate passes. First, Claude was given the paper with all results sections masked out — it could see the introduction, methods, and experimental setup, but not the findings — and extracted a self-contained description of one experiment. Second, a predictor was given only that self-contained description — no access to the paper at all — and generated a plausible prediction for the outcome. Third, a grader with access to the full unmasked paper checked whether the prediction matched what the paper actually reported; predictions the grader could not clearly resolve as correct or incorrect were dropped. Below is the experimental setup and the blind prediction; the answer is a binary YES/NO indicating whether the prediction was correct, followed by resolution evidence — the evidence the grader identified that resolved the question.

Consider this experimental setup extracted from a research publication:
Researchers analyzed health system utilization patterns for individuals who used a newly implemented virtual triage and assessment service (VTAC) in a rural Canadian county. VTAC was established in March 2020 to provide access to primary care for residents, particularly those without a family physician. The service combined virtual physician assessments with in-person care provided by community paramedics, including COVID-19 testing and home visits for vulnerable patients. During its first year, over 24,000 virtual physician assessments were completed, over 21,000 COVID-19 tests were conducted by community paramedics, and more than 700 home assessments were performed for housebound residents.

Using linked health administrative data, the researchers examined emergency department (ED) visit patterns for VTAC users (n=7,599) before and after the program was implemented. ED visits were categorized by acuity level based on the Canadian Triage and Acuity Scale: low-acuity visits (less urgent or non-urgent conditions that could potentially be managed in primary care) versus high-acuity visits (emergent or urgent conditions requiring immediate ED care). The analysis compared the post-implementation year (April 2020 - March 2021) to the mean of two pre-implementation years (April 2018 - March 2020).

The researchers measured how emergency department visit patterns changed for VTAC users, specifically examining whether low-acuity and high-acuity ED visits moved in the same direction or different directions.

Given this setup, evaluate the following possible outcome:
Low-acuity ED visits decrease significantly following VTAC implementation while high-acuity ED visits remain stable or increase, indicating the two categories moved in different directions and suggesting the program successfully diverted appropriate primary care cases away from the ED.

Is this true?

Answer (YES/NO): YES